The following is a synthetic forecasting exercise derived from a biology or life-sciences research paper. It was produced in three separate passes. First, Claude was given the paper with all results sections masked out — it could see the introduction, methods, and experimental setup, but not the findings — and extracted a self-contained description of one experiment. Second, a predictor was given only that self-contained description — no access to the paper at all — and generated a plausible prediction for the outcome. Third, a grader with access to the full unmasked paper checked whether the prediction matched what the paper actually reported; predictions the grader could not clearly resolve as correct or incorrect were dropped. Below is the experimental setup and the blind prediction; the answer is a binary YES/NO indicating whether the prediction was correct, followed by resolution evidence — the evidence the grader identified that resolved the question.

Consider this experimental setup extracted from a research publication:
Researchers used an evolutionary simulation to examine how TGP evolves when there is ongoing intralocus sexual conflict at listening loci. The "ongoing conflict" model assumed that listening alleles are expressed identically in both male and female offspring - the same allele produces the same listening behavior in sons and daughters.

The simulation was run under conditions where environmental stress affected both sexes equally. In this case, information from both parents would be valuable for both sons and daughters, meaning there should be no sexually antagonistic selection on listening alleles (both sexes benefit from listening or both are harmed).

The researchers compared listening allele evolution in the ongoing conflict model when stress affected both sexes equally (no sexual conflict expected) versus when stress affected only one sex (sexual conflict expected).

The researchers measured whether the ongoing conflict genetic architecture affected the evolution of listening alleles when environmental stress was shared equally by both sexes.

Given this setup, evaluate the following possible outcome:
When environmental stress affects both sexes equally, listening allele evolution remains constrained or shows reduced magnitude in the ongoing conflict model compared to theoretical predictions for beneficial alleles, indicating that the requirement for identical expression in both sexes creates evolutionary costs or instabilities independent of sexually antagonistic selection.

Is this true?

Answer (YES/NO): NO